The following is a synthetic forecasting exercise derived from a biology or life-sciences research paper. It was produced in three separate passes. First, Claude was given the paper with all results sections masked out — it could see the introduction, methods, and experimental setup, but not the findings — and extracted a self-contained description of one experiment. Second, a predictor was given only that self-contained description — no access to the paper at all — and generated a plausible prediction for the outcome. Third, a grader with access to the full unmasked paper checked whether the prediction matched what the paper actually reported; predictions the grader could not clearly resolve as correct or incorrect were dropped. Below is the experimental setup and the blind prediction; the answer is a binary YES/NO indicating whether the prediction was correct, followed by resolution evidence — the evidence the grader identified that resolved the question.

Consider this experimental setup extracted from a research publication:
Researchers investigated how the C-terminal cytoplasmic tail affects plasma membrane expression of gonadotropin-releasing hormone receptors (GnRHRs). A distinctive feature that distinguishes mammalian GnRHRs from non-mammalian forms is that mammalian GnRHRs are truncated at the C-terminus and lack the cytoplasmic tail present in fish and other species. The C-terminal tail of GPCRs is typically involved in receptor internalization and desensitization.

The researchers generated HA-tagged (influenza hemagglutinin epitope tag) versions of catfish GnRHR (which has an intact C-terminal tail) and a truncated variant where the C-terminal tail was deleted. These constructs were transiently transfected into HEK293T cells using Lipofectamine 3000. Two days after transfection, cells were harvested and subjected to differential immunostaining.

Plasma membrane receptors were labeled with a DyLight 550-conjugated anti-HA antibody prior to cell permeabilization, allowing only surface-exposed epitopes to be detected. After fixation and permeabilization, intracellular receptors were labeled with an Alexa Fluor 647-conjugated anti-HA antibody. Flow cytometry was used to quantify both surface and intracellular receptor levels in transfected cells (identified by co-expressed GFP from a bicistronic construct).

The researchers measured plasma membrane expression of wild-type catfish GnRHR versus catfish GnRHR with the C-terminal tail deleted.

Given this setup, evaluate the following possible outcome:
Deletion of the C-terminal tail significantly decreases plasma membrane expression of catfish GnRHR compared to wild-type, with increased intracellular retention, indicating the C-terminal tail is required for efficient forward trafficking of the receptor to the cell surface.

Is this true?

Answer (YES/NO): YES